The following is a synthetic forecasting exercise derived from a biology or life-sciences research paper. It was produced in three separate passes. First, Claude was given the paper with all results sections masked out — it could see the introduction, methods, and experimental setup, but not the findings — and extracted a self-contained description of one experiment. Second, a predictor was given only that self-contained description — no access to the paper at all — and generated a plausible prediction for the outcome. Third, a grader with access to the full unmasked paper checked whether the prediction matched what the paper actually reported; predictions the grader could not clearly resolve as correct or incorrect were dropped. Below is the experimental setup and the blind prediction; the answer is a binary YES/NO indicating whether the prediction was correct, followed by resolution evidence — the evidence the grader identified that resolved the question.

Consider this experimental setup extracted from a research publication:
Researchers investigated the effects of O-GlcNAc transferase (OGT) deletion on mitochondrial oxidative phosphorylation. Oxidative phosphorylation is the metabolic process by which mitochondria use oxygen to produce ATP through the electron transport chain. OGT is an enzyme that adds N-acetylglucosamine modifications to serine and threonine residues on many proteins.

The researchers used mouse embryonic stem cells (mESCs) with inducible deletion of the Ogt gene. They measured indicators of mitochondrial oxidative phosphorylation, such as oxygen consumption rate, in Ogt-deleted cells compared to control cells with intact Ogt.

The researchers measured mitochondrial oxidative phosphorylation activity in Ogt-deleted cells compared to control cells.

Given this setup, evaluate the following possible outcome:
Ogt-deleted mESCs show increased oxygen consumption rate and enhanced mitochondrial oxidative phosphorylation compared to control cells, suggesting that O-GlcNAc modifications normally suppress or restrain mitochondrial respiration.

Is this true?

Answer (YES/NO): YES